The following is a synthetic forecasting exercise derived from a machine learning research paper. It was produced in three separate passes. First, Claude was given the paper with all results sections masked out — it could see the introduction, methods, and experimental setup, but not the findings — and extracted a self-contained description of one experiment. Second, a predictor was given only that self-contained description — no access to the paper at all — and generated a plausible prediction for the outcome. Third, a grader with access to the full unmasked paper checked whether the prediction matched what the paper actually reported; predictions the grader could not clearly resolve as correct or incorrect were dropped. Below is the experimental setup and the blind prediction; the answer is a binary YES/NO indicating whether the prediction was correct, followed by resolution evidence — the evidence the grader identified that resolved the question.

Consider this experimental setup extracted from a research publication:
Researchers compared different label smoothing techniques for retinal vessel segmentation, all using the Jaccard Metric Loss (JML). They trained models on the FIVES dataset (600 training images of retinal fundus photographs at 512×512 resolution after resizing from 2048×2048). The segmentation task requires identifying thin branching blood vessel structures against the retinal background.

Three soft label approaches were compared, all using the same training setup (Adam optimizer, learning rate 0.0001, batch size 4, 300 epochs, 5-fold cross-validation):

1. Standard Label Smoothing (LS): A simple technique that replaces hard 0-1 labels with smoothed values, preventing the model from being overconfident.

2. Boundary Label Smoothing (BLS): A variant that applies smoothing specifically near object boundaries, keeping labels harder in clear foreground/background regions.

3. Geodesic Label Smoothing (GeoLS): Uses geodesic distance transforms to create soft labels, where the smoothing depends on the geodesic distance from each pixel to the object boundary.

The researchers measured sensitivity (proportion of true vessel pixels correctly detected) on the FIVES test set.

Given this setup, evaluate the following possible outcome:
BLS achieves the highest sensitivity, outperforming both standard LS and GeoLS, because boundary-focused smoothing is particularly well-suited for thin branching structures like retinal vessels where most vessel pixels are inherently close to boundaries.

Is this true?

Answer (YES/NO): NO